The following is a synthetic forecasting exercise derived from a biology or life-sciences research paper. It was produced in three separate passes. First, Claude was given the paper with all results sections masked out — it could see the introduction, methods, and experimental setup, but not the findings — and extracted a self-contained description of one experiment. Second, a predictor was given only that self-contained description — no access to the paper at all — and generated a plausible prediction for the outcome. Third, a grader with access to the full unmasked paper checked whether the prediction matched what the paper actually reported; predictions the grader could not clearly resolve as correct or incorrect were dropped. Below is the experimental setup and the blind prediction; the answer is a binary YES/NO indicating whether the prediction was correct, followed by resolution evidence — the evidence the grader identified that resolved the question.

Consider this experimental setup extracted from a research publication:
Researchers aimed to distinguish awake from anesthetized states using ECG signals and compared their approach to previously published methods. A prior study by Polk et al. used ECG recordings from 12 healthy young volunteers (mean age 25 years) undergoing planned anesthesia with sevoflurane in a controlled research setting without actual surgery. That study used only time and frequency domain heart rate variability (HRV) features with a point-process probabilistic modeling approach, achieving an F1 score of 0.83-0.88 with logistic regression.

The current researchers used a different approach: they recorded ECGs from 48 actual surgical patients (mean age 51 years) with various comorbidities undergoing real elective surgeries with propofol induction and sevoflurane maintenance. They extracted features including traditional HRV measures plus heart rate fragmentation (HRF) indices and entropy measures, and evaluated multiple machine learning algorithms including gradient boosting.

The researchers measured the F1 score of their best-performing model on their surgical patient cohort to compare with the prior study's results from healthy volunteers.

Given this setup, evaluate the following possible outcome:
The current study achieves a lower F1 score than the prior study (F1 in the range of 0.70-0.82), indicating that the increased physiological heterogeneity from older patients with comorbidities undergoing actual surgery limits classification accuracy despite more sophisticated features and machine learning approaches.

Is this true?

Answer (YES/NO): NO